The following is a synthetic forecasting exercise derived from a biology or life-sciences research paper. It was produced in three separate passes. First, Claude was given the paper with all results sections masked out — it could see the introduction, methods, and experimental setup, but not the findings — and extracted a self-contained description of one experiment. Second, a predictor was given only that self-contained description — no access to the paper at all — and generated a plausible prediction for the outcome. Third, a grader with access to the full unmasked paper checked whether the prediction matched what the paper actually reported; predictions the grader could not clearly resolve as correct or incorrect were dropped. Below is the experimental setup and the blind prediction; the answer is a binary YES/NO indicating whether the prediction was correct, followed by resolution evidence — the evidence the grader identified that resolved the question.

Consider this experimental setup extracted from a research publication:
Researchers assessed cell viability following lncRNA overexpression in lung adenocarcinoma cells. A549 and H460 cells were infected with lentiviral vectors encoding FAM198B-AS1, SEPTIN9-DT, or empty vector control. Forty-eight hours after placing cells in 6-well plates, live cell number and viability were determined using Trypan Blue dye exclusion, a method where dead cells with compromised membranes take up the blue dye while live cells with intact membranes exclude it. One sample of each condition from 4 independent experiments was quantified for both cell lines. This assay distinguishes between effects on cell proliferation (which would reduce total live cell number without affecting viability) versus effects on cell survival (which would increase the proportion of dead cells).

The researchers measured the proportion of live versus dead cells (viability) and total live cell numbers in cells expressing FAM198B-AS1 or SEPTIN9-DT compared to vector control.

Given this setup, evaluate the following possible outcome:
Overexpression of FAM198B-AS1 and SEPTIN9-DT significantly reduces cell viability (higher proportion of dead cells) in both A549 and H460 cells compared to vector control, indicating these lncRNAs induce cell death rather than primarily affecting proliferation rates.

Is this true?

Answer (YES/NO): NO